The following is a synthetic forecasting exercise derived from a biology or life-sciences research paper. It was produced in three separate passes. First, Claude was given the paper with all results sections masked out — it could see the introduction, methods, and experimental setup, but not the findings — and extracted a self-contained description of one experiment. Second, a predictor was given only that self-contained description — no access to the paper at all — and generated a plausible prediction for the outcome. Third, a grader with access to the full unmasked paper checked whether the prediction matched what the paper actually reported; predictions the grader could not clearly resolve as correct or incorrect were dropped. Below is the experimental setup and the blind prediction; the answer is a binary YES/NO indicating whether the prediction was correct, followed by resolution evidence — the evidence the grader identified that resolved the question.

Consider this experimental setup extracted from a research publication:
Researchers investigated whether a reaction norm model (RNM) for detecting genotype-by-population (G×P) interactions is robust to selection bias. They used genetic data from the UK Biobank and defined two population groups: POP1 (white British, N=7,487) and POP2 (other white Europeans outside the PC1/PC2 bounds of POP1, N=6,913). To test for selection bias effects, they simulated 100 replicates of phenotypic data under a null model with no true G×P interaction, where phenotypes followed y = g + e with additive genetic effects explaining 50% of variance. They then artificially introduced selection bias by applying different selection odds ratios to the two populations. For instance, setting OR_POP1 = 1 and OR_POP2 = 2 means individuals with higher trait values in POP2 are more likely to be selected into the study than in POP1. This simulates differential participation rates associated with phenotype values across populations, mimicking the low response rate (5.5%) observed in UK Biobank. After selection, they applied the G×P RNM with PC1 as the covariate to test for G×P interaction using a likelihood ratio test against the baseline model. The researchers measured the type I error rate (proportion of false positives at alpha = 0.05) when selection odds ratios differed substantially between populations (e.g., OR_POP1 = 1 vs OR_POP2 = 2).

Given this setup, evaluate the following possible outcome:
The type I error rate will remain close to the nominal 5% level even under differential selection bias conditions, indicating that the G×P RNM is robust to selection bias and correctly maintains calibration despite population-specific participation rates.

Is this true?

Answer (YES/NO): NO